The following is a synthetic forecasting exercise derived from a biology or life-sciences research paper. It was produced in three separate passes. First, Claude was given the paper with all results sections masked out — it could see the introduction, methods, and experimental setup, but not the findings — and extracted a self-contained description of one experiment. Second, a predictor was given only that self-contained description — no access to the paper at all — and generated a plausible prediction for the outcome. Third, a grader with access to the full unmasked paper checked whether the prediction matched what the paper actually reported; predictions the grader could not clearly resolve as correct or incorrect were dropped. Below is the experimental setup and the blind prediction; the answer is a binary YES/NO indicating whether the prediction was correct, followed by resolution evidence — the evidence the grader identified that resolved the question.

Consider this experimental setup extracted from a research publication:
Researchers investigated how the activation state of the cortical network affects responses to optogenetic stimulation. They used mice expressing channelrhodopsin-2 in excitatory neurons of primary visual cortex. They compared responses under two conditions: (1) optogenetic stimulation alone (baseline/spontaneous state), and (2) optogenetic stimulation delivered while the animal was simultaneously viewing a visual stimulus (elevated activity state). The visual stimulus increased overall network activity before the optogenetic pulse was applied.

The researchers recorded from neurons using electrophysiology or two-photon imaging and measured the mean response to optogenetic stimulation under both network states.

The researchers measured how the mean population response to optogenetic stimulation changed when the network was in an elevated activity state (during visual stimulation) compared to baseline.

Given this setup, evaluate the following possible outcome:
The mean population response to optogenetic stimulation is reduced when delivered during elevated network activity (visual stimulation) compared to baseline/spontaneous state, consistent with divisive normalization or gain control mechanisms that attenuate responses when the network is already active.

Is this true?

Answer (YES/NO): YES